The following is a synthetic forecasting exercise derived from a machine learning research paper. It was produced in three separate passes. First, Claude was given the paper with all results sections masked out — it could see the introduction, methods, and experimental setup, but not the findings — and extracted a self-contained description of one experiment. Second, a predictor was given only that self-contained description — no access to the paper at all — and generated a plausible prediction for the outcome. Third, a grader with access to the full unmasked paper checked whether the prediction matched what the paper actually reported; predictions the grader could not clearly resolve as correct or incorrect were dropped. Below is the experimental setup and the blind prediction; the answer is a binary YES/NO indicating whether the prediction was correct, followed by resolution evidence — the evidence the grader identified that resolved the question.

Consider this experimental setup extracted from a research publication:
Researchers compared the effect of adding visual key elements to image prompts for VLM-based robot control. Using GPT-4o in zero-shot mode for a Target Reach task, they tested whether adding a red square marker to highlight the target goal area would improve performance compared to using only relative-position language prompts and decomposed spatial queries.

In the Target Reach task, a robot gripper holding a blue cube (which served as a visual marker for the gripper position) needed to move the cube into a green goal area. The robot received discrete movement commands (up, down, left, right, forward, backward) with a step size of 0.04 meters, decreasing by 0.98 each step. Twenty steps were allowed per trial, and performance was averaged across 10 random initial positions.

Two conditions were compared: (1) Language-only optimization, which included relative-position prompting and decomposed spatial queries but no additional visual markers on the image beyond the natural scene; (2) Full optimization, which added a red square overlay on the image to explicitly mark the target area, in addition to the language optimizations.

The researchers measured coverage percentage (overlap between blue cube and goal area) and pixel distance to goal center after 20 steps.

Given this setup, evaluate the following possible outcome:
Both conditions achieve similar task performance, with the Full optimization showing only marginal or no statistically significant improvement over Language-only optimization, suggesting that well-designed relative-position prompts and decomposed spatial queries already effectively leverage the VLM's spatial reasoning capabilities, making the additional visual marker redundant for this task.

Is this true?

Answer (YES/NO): NO